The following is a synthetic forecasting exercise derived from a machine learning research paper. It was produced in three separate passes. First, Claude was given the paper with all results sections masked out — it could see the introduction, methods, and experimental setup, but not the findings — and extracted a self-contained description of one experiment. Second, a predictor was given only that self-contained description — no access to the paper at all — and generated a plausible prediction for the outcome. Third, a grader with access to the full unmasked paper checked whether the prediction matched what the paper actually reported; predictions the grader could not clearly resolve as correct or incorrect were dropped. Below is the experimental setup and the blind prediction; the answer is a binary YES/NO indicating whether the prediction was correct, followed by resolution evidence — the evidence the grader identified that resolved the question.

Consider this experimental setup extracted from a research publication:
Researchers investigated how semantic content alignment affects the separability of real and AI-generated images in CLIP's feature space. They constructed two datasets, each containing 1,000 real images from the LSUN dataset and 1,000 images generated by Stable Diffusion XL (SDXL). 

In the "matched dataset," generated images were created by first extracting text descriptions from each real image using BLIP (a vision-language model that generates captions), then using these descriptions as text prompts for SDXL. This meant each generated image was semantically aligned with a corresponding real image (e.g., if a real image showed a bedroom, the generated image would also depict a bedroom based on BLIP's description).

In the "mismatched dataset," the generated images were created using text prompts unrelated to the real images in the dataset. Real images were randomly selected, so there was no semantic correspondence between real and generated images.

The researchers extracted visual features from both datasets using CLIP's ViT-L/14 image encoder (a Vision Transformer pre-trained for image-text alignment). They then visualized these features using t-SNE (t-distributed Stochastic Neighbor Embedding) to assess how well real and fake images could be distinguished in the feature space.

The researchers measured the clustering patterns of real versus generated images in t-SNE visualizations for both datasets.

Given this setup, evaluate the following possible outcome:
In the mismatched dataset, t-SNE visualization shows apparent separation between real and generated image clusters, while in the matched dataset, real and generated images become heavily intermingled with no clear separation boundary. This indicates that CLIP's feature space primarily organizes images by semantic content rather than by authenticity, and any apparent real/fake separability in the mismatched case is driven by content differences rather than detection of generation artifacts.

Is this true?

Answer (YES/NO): YES